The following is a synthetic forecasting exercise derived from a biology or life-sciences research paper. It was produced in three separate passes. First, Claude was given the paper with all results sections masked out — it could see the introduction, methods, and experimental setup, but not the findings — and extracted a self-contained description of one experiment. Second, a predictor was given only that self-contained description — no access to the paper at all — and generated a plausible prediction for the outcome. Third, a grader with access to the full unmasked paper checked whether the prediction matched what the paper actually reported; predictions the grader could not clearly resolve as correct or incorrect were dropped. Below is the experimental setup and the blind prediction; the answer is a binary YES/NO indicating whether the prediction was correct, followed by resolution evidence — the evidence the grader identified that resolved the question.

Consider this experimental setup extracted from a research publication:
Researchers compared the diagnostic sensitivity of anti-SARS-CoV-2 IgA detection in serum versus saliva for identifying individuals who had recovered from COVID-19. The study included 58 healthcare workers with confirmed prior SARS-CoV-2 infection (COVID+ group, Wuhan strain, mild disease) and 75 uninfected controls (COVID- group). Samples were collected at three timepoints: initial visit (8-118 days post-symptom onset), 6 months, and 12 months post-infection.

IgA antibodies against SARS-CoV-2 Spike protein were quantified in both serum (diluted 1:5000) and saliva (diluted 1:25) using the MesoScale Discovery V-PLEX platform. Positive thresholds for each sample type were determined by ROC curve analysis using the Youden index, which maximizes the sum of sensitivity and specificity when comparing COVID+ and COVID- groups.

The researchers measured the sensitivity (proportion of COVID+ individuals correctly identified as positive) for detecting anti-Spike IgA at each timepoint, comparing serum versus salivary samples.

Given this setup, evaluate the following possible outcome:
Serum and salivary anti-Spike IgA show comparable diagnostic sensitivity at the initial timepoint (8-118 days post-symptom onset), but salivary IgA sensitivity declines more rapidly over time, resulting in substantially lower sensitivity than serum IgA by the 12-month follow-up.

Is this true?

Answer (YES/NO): NO